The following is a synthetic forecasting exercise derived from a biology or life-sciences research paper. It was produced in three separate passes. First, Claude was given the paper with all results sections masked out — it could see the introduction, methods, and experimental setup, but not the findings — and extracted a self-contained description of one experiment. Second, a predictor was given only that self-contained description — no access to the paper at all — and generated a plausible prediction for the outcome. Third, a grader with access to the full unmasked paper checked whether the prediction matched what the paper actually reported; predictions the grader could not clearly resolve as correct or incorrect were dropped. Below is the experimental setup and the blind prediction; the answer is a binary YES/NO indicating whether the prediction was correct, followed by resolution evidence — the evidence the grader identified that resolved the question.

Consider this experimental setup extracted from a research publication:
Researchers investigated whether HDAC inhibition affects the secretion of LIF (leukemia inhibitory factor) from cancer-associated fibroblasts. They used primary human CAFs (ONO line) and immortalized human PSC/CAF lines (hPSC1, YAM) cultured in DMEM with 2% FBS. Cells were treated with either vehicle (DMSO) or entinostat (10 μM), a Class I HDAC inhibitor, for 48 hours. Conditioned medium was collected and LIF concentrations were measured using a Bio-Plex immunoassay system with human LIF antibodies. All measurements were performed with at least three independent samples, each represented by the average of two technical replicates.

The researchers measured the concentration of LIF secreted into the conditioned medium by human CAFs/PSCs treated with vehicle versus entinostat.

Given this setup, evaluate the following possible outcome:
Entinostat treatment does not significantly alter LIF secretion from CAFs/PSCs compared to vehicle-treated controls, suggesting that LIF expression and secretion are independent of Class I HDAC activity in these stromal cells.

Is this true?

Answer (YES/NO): NO